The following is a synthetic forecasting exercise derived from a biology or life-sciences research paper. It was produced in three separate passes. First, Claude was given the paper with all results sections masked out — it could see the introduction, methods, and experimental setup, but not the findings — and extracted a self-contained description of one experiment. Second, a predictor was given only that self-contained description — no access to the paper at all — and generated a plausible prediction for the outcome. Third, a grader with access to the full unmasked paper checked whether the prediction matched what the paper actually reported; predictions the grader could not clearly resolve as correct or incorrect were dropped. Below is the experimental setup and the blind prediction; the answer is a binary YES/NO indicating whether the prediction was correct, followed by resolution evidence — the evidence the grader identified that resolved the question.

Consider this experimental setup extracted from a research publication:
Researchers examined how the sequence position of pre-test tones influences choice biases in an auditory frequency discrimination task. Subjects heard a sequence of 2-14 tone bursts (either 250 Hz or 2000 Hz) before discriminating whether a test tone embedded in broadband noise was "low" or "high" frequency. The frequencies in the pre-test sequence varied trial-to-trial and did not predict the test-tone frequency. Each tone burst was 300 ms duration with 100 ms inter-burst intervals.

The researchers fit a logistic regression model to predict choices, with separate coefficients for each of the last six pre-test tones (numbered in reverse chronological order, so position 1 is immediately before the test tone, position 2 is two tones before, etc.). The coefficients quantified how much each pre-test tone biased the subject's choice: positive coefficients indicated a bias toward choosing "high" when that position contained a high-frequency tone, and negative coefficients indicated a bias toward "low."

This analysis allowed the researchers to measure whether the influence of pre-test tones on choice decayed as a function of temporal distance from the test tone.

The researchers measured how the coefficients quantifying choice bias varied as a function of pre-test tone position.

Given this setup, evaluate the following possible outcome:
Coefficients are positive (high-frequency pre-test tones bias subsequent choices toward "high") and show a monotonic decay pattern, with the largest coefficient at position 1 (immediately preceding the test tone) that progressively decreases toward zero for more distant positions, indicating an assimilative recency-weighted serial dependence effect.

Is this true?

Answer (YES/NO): YES